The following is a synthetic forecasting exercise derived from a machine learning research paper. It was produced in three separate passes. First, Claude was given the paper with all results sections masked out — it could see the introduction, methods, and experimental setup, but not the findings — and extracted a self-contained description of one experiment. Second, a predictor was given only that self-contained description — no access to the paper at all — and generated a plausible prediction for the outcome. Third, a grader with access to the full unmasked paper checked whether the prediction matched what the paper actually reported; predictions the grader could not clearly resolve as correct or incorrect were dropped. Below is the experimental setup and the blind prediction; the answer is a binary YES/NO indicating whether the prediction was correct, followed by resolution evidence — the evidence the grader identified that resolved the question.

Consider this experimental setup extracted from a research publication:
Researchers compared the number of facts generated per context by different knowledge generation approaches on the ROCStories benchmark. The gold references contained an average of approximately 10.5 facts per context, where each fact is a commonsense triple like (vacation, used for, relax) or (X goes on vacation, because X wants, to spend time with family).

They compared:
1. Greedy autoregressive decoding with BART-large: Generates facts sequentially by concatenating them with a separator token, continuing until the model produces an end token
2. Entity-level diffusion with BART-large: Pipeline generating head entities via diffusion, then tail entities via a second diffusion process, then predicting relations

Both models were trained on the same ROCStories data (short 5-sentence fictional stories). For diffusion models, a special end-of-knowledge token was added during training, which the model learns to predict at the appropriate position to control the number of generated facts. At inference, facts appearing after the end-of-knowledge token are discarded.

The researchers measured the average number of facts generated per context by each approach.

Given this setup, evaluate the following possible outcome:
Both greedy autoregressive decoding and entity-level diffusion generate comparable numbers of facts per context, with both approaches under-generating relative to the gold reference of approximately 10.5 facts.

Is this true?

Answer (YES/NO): NO